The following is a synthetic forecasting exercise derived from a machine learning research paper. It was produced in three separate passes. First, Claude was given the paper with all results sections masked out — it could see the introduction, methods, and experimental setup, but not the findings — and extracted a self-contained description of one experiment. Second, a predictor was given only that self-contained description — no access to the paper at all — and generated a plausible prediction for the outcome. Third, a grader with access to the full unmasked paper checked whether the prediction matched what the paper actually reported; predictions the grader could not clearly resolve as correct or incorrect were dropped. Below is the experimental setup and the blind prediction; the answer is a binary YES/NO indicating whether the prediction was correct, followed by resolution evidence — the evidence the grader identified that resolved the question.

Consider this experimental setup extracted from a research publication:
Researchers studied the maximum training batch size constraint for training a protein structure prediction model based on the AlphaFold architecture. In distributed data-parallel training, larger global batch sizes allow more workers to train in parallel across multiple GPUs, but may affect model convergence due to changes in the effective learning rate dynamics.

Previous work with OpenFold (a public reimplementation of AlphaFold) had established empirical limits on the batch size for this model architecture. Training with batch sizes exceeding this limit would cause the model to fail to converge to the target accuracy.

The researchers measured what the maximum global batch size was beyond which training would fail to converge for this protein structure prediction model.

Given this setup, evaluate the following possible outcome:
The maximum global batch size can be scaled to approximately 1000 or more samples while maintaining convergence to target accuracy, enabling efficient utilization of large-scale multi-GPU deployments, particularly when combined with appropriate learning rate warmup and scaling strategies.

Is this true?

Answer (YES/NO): NO